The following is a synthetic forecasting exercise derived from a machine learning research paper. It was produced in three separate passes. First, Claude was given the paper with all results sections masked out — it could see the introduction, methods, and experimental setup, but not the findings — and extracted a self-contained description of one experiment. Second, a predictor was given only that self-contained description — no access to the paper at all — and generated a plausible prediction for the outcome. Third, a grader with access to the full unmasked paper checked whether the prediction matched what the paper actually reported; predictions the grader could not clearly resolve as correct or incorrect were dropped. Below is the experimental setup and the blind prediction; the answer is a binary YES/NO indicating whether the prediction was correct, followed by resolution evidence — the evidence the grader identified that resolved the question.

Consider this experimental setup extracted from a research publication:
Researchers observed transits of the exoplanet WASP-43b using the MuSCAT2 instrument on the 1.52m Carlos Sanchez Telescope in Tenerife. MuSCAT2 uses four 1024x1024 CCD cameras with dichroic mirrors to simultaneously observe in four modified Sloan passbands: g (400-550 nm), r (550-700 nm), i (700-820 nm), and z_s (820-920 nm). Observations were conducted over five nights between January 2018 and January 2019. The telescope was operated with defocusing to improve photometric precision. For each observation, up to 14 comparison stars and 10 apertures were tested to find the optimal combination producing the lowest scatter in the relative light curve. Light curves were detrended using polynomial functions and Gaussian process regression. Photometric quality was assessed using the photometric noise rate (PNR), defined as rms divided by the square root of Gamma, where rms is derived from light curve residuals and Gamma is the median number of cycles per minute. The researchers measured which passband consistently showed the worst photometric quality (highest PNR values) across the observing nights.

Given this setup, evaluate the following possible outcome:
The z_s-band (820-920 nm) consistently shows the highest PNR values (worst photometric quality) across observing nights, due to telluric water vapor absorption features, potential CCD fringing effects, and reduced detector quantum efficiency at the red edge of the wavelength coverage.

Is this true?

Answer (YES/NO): YES